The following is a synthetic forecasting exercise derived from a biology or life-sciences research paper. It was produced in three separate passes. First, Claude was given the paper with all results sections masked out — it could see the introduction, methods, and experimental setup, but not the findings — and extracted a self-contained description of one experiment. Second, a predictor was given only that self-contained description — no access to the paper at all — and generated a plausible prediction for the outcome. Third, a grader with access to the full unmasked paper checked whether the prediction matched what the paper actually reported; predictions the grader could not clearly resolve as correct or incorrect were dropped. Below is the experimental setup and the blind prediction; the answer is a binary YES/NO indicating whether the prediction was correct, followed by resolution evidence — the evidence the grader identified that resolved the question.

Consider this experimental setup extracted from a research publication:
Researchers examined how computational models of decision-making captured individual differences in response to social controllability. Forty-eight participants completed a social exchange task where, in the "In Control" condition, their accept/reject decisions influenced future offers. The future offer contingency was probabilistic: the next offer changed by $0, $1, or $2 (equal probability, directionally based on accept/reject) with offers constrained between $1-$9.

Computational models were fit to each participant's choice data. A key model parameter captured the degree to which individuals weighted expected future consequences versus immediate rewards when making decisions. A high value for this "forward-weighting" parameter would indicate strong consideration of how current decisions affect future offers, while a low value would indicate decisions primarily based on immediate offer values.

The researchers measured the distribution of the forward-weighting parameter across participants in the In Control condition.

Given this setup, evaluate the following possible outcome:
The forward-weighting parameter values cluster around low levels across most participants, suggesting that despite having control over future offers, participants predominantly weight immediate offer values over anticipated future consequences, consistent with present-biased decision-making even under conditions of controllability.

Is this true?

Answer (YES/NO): NO